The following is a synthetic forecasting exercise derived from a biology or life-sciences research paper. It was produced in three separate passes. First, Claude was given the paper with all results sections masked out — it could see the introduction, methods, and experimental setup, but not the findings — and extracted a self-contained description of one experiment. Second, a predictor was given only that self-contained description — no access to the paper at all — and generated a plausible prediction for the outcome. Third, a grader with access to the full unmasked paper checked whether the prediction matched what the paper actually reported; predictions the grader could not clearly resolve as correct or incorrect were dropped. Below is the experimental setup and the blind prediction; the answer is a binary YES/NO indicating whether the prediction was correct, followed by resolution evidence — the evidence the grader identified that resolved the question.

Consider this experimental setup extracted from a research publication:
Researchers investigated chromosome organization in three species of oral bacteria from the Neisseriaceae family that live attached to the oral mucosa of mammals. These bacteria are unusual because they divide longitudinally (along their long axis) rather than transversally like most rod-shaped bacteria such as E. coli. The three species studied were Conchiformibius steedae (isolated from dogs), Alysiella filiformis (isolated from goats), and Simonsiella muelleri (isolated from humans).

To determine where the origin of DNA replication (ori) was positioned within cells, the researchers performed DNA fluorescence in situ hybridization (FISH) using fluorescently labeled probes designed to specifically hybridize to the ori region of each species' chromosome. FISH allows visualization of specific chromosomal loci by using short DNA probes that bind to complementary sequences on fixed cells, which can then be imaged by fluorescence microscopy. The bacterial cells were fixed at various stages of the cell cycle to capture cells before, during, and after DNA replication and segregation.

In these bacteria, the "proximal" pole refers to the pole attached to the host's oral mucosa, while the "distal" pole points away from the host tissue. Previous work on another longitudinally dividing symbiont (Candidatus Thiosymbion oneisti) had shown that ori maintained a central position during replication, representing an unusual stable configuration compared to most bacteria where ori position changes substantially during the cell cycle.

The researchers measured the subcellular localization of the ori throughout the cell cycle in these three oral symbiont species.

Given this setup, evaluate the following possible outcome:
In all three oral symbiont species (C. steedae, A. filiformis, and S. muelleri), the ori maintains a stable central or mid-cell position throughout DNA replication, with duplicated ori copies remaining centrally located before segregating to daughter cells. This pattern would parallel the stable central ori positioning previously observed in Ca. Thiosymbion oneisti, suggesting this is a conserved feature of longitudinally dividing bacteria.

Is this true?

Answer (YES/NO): NO